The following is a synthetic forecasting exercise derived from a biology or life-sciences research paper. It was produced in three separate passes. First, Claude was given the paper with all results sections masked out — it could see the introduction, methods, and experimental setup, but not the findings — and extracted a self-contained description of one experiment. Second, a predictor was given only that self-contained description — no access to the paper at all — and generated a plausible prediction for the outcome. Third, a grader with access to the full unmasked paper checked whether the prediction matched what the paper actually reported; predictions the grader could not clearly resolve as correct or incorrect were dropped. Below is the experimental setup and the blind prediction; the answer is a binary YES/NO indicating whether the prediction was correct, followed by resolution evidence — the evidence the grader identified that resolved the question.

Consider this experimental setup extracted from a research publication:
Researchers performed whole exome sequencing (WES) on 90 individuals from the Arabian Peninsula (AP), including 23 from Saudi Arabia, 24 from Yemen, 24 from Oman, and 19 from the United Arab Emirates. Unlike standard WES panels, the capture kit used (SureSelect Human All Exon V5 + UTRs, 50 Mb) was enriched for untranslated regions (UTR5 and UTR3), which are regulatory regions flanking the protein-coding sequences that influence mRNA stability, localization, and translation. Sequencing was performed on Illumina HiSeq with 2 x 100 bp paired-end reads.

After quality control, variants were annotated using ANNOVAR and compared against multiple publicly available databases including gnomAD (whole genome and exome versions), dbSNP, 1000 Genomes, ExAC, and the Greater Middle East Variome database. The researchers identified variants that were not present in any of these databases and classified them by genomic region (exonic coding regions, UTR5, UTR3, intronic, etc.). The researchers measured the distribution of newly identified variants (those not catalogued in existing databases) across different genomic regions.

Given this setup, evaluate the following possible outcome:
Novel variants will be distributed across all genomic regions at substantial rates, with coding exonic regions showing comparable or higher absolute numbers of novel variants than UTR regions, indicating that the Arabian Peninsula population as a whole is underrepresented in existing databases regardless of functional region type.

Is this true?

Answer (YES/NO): NO